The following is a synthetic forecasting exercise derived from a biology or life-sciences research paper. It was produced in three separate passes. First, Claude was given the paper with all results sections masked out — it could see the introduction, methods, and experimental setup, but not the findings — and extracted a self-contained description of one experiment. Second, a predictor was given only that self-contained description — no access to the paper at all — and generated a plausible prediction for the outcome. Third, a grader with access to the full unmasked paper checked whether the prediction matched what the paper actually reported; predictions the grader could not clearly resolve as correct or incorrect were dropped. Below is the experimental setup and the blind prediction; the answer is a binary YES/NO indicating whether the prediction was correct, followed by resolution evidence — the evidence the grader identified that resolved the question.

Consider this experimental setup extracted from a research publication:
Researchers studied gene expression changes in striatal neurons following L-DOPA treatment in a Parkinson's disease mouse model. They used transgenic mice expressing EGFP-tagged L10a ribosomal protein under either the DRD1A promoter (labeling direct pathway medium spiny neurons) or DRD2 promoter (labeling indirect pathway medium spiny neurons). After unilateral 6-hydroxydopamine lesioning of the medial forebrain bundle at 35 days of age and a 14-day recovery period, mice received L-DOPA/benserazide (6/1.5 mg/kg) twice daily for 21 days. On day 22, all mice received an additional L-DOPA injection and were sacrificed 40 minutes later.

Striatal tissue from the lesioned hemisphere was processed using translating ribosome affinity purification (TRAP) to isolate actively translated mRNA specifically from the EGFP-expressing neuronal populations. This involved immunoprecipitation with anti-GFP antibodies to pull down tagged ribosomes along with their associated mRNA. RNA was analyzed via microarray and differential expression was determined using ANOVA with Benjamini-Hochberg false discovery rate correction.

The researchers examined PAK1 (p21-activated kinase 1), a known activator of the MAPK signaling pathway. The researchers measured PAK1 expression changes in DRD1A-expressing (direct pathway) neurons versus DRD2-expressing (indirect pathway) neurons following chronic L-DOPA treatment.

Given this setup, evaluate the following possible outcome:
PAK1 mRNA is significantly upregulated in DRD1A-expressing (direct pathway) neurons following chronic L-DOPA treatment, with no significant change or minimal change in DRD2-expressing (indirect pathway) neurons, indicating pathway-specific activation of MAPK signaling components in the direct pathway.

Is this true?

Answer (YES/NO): NO